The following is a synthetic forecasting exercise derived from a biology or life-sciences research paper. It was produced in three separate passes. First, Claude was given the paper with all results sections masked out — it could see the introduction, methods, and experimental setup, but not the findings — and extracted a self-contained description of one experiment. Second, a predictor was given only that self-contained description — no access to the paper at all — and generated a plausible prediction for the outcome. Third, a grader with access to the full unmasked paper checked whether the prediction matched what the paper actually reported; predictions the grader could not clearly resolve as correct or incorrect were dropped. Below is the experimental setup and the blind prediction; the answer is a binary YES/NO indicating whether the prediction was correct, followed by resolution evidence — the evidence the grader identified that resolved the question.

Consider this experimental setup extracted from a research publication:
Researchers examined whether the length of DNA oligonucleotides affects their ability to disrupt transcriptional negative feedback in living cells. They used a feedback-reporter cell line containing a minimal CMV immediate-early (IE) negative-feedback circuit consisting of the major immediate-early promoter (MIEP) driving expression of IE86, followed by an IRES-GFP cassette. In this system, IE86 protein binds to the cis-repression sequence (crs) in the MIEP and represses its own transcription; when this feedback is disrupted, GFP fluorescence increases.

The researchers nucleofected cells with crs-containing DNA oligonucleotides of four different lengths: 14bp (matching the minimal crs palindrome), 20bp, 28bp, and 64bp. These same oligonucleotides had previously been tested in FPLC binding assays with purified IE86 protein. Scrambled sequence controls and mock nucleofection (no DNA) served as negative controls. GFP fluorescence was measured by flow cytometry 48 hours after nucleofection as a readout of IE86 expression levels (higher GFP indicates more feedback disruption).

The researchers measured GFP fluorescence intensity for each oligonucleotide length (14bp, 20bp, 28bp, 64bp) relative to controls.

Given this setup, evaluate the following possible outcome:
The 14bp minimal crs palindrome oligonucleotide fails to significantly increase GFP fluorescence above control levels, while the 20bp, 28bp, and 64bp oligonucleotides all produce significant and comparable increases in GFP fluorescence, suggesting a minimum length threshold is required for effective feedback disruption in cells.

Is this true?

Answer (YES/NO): NO